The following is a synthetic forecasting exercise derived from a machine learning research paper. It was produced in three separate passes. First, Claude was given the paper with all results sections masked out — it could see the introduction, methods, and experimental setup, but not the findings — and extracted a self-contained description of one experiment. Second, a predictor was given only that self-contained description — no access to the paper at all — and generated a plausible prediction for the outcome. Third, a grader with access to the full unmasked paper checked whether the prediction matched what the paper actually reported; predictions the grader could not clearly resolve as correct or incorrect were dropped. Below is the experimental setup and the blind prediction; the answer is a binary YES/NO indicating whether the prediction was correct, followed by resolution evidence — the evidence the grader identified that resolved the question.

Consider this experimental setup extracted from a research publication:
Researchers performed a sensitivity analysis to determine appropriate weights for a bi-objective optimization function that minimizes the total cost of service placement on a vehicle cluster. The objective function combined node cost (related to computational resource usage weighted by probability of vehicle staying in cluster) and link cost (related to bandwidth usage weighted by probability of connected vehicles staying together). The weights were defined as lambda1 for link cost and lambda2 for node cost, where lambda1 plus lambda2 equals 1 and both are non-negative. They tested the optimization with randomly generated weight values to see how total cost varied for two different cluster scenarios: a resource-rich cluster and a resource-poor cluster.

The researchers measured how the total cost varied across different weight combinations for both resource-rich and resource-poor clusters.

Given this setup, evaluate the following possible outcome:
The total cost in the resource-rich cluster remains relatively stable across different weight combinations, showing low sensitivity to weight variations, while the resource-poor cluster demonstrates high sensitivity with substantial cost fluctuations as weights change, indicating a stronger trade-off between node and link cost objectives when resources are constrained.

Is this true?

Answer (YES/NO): NO